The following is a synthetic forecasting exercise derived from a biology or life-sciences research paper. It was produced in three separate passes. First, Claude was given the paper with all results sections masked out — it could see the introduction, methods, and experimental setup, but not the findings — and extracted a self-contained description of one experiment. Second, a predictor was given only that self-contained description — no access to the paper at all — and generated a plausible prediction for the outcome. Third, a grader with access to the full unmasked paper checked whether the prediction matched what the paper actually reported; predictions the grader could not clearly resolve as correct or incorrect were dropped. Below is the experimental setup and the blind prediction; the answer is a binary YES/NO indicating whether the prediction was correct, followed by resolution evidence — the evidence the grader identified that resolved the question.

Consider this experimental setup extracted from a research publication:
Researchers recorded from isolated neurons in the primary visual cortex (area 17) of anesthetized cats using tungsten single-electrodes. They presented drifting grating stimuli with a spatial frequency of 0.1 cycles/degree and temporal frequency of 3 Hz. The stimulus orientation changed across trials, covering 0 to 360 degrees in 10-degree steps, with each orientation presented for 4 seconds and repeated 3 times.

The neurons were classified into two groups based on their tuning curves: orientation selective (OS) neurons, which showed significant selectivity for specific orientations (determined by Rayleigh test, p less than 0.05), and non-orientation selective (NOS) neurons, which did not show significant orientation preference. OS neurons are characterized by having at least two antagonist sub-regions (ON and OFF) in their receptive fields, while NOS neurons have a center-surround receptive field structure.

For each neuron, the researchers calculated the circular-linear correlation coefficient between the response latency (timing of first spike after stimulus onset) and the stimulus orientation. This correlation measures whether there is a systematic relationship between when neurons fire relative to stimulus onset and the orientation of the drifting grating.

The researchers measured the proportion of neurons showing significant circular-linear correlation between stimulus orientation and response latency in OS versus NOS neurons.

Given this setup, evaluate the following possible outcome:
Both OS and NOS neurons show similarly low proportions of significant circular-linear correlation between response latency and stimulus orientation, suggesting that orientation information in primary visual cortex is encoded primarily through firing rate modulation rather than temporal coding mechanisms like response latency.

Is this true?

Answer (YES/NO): NO